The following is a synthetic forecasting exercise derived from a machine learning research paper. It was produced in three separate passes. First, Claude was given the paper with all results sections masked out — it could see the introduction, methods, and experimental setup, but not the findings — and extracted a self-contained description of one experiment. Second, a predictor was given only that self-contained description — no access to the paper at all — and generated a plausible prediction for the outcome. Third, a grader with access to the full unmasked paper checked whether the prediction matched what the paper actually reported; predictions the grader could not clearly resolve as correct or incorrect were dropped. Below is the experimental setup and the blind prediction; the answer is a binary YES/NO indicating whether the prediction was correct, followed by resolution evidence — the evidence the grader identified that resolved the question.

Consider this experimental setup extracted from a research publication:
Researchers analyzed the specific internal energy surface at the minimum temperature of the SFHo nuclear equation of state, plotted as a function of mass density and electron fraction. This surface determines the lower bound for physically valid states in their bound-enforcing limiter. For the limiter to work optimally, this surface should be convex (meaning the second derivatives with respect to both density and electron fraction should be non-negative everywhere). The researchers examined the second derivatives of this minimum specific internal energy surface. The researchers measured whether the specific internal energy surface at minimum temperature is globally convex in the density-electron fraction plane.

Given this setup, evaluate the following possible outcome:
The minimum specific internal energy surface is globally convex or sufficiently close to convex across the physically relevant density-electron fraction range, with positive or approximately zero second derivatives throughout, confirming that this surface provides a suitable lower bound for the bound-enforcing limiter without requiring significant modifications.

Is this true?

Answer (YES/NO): NO